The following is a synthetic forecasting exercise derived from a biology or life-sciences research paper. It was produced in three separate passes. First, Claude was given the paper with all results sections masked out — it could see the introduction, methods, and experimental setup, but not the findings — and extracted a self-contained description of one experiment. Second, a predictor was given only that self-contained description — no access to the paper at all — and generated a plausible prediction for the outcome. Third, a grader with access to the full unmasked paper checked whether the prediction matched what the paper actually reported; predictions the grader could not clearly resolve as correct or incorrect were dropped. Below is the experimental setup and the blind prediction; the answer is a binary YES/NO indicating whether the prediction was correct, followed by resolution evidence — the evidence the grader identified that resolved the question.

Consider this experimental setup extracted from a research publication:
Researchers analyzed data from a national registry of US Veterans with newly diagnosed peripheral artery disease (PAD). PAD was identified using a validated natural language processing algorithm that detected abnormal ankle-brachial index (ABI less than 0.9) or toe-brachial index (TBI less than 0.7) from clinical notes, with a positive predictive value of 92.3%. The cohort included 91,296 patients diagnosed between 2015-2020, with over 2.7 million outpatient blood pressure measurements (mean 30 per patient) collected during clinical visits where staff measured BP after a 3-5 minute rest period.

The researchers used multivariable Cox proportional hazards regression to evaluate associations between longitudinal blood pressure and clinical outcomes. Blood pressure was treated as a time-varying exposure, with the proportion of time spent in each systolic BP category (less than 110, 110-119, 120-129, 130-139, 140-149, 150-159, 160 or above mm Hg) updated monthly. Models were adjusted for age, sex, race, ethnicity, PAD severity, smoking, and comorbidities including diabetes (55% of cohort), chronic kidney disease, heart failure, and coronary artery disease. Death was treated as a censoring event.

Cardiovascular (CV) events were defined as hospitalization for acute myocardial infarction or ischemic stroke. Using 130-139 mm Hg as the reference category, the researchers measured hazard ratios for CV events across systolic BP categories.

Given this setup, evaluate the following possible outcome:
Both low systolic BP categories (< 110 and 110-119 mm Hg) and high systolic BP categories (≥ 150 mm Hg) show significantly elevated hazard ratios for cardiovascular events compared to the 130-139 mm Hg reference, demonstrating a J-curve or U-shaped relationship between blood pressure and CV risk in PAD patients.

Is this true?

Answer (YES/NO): NO